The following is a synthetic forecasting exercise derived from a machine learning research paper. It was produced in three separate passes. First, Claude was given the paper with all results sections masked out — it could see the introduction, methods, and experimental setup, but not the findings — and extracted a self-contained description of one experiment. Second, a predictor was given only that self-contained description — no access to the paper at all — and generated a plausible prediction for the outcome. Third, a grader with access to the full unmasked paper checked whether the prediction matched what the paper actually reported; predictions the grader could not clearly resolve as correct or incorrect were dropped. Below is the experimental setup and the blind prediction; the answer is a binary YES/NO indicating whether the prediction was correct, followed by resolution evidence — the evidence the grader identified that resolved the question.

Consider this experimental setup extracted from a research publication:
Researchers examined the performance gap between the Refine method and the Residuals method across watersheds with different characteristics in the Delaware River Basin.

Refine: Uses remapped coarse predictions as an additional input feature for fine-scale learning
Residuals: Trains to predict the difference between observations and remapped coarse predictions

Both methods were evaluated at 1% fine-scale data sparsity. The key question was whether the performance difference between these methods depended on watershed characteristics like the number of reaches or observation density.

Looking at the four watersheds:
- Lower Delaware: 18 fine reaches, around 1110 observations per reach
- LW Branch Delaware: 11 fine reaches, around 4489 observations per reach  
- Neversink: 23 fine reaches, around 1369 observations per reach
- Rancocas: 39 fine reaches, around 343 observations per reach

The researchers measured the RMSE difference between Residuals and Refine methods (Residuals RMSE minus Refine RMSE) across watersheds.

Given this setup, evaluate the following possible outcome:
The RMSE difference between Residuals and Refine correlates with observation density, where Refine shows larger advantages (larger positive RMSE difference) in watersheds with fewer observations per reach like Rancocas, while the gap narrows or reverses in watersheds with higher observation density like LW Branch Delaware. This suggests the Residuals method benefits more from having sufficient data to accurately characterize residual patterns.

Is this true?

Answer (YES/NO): NO